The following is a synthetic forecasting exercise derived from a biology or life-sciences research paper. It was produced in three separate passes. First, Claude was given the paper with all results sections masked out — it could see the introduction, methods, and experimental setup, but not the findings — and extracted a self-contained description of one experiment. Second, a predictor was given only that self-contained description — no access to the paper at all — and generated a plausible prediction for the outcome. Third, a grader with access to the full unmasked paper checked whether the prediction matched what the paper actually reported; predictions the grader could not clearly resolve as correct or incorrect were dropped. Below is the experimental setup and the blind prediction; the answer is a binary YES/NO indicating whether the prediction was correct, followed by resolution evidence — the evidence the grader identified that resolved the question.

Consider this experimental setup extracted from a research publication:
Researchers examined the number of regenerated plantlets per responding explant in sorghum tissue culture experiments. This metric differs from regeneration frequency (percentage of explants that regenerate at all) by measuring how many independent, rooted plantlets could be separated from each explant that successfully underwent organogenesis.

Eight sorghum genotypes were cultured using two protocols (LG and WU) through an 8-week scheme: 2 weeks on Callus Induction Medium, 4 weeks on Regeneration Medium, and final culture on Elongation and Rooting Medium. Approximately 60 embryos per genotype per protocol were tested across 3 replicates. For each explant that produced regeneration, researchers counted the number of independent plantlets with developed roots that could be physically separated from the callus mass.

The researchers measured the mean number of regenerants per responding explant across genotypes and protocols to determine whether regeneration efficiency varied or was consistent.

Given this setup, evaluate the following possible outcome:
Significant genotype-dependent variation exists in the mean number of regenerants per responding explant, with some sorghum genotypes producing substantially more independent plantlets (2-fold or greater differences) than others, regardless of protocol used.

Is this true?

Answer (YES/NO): NO